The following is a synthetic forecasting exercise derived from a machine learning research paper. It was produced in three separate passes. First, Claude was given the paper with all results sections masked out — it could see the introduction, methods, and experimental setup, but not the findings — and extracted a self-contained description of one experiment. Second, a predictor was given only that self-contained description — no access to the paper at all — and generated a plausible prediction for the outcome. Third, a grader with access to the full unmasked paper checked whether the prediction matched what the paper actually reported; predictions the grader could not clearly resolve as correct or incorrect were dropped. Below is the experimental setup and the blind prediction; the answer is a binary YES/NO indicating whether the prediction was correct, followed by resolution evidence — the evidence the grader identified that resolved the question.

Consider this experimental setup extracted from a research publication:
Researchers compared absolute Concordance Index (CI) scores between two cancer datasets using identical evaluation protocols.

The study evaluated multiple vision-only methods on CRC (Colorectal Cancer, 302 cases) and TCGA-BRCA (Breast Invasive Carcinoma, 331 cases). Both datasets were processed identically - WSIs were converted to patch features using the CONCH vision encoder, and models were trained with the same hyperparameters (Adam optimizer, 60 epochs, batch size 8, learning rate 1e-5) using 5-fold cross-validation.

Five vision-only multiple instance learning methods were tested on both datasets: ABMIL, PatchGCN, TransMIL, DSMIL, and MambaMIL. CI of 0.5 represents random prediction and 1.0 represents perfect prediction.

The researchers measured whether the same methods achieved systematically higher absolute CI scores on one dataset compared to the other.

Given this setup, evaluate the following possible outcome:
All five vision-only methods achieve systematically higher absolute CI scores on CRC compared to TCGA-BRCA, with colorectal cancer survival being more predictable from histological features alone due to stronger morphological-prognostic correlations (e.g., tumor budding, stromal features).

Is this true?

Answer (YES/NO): NO